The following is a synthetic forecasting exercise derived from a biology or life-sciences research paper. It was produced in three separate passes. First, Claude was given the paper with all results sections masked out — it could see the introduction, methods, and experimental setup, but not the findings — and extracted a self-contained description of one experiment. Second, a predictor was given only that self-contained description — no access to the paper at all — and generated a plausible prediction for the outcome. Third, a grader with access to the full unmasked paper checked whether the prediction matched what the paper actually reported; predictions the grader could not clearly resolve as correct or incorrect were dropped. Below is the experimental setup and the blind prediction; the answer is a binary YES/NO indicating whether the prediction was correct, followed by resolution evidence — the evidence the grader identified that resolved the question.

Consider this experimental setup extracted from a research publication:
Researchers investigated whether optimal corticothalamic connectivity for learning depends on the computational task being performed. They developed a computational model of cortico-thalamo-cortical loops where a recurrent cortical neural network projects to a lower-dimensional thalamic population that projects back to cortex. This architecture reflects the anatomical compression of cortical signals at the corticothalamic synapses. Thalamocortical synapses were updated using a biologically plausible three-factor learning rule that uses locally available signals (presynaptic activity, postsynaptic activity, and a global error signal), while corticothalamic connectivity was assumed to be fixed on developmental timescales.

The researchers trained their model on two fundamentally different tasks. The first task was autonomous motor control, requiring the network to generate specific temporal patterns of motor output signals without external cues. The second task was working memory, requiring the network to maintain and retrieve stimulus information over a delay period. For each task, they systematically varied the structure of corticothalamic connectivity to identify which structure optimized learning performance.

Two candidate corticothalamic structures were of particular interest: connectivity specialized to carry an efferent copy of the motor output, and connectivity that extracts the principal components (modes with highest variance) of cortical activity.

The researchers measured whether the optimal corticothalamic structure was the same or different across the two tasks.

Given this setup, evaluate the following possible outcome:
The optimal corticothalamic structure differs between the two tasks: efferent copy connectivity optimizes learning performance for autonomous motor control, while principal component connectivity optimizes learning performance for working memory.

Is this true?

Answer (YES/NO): YES